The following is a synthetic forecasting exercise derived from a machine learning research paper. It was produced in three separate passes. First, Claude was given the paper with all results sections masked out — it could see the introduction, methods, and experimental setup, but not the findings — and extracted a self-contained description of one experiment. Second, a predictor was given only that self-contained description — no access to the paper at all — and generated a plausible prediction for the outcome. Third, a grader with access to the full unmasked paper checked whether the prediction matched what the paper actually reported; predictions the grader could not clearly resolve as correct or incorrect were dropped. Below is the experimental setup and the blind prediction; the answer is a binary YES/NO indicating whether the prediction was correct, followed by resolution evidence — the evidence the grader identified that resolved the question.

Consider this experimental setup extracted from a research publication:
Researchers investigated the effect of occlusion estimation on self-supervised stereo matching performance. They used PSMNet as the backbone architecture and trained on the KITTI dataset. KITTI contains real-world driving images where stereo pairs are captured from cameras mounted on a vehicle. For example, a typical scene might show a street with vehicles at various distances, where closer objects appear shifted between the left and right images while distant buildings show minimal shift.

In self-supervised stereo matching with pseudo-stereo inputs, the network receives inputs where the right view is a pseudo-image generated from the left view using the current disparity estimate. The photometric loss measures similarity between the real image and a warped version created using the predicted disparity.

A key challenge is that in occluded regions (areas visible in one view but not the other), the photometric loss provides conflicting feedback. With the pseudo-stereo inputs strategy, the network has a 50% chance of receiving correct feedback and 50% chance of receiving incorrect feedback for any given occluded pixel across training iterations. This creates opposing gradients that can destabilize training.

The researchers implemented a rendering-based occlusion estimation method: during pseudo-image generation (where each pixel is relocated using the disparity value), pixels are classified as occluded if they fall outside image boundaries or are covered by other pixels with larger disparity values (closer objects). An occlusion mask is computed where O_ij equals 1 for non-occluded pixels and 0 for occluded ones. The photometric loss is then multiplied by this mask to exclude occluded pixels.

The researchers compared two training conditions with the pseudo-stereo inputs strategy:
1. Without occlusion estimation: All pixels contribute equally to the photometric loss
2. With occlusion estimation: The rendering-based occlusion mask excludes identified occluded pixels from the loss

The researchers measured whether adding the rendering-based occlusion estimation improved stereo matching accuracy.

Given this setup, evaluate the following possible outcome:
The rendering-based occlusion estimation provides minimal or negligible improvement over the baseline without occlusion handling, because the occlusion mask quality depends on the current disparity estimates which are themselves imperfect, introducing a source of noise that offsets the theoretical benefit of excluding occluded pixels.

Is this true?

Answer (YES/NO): NO